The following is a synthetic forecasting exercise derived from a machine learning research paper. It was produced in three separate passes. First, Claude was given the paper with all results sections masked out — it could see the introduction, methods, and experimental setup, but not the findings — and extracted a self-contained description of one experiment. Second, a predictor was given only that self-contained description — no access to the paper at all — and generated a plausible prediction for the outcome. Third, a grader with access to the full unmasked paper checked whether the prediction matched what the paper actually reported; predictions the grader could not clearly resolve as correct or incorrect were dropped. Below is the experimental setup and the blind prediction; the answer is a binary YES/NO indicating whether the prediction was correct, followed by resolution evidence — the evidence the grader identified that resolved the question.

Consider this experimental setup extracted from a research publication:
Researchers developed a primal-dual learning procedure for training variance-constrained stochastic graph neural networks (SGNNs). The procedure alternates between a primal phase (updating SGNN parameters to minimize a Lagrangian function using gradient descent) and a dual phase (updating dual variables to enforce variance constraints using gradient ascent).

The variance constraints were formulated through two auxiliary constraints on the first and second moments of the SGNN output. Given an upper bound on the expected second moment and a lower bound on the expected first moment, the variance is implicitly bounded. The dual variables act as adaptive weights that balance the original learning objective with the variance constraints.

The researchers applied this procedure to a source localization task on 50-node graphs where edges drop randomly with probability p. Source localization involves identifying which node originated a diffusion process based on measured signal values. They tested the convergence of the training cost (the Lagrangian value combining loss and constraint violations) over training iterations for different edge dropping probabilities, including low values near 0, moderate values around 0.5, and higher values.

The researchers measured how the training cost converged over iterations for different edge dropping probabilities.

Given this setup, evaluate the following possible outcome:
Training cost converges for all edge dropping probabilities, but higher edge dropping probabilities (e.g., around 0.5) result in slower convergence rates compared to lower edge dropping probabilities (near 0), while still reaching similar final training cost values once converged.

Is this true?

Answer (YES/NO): NO